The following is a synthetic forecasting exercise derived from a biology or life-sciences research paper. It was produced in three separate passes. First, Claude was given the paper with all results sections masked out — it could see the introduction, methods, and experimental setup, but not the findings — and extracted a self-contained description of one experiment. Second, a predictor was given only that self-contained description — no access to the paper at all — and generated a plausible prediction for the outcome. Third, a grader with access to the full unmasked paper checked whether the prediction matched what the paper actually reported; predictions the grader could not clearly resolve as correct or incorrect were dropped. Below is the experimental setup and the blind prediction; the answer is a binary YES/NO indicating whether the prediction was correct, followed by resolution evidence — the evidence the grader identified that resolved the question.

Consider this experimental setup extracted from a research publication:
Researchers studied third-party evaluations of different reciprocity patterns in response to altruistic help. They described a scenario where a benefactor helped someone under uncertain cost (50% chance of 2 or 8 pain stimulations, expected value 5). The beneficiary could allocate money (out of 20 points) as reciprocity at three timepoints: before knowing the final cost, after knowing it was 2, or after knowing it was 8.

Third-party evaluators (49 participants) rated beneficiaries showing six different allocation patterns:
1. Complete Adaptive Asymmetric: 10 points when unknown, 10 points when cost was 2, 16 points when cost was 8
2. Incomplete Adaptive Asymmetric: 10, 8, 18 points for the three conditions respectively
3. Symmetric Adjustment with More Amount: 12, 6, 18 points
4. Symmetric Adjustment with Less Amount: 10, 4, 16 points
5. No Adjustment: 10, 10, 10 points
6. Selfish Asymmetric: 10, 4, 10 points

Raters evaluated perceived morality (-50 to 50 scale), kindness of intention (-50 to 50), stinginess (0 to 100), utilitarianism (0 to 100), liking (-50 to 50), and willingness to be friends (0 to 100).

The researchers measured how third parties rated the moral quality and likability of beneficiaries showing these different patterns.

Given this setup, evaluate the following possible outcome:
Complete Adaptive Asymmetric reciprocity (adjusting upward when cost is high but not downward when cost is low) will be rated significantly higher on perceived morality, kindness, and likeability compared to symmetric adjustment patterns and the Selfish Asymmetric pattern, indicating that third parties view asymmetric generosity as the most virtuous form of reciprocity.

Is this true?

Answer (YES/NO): YES